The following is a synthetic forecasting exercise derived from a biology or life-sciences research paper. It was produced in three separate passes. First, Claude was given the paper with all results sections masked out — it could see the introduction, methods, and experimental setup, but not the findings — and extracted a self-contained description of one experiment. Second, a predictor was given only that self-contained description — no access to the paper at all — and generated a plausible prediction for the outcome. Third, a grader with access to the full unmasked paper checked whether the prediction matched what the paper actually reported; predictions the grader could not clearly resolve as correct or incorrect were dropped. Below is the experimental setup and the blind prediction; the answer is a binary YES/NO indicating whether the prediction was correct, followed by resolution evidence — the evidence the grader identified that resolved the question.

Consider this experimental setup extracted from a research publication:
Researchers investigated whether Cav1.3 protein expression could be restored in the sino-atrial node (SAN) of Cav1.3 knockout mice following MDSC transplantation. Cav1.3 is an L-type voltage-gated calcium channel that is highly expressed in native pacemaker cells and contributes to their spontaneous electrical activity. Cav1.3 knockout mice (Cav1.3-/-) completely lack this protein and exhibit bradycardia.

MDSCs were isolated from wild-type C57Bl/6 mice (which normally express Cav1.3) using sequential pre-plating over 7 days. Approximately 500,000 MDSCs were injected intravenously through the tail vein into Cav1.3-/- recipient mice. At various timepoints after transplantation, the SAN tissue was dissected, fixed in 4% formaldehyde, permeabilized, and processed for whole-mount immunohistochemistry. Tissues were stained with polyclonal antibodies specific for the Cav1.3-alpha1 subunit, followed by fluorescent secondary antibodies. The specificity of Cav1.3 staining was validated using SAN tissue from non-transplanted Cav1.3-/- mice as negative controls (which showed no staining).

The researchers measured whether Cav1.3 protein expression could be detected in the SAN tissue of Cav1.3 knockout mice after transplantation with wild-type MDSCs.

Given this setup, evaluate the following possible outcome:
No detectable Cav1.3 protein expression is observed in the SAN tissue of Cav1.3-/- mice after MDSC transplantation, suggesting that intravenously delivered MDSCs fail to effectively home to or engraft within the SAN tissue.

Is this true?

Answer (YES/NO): NO